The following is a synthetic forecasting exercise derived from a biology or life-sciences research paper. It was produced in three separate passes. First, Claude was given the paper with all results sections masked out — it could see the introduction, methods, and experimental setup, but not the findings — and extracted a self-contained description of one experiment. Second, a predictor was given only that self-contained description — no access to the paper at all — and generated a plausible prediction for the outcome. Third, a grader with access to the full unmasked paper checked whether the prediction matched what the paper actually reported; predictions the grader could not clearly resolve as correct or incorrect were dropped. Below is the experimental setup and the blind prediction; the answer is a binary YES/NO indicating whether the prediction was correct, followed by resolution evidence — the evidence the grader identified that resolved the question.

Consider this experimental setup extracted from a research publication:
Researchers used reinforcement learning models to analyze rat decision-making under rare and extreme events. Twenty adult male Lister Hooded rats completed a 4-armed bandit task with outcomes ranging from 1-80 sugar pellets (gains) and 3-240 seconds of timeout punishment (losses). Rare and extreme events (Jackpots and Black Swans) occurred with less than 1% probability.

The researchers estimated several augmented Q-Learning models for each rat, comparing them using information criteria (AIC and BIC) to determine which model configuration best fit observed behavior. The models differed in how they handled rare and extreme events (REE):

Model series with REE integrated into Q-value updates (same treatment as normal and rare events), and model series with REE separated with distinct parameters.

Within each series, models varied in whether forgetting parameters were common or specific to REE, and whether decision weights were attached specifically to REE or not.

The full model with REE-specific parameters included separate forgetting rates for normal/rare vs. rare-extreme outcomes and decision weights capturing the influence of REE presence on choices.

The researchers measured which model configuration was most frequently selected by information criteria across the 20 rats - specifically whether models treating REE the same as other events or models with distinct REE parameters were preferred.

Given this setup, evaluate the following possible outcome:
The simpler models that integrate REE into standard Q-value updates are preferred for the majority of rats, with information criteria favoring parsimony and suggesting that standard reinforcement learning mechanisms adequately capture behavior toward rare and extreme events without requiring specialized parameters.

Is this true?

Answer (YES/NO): NO